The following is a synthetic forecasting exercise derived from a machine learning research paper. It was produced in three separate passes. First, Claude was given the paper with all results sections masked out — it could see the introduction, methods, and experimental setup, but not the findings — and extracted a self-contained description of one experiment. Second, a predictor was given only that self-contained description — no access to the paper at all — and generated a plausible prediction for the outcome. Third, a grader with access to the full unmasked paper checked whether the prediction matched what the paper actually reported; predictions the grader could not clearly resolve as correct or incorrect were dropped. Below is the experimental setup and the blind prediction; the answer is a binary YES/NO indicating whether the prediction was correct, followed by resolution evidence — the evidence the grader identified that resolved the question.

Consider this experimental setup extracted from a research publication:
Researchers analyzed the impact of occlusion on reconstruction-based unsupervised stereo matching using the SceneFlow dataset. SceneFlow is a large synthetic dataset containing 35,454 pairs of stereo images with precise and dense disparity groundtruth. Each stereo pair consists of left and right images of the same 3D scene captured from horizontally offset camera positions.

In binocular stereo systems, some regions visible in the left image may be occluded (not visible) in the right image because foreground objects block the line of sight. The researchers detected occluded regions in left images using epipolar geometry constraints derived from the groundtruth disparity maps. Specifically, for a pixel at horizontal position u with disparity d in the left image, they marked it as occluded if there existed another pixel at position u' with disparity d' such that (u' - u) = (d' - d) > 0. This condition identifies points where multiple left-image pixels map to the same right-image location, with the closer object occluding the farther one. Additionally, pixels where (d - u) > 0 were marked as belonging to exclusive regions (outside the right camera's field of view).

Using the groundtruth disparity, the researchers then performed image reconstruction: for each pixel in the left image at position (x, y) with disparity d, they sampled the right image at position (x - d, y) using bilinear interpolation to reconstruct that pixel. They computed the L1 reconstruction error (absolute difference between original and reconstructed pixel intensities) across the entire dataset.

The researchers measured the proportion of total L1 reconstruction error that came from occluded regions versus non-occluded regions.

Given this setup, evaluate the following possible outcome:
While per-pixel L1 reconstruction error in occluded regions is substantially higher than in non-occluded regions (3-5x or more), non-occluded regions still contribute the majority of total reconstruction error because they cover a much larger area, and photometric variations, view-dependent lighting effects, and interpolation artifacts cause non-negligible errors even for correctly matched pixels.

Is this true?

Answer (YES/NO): NO